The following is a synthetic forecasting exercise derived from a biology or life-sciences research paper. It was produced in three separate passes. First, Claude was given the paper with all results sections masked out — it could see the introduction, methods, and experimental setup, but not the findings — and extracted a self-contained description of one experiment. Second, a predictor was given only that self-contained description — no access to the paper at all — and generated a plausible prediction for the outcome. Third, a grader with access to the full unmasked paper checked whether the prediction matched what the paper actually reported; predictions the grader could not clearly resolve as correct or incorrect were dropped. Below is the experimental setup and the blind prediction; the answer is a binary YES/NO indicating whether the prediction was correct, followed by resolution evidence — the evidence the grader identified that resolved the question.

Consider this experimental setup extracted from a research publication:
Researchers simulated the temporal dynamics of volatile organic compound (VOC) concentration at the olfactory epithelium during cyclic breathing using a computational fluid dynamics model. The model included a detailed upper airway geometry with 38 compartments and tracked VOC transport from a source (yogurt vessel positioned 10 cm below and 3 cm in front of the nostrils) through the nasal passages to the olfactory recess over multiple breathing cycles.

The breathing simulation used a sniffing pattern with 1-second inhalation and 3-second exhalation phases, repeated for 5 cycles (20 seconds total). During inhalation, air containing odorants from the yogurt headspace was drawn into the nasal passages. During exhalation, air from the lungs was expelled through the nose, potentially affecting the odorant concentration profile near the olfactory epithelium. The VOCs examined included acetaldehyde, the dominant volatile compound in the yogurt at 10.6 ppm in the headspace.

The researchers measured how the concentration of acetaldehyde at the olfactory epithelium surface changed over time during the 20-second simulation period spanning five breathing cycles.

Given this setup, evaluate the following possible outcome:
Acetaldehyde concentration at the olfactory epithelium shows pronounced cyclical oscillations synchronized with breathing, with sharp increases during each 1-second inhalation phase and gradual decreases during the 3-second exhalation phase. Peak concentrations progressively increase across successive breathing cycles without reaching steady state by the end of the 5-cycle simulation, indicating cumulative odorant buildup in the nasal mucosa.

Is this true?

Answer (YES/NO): NO